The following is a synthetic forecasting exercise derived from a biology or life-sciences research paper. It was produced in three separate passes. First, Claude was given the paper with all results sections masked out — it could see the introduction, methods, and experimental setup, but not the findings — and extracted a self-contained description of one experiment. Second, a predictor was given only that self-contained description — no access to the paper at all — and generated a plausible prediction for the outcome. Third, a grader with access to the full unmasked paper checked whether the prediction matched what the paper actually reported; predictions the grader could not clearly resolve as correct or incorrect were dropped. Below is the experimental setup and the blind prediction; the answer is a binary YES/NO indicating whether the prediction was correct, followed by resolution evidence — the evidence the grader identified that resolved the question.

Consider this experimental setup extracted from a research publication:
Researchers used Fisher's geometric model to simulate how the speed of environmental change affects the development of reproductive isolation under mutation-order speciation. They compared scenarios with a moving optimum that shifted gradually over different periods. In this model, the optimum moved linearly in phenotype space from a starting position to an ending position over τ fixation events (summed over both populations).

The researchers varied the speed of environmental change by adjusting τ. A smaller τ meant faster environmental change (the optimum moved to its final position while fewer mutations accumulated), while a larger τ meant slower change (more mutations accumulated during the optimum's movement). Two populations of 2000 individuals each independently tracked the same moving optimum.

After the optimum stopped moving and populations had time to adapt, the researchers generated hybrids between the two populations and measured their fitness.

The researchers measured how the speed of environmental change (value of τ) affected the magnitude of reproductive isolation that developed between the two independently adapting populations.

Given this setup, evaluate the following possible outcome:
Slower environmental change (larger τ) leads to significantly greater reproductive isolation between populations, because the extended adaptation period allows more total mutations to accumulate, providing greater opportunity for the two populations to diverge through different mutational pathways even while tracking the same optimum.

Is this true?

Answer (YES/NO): NO